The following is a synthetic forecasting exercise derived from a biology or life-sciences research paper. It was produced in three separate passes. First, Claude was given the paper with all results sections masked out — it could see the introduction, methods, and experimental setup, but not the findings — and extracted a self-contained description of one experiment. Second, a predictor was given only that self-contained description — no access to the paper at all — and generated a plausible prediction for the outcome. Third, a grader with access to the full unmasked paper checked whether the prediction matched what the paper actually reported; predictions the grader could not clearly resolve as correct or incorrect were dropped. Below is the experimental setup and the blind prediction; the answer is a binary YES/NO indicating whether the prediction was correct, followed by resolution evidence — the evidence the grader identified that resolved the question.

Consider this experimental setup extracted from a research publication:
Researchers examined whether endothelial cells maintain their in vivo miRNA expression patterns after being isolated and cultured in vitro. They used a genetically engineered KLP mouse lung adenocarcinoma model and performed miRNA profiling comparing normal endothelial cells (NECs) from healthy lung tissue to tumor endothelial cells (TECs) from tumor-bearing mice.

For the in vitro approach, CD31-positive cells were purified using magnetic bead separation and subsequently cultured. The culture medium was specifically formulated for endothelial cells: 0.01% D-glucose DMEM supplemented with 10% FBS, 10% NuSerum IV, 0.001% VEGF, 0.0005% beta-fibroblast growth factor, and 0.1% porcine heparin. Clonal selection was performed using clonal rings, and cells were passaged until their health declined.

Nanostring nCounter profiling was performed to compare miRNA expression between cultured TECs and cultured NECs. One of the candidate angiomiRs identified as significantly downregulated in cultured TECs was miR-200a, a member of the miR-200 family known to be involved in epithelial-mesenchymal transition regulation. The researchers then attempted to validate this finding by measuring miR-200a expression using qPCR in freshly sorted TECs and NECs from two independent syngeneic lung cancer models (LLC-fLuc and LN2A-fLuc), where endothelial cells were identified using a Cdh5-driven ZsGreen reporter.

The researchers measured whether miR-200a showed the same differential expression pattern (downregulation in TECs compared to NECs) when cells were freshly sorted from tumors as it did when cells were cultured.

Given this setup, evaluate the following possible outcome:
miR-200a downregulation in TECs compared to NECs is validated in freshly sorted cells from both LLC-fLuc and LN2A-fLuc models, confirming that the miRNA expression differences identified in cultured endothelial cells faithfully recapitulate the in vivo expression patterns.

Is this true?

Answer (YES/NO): NO